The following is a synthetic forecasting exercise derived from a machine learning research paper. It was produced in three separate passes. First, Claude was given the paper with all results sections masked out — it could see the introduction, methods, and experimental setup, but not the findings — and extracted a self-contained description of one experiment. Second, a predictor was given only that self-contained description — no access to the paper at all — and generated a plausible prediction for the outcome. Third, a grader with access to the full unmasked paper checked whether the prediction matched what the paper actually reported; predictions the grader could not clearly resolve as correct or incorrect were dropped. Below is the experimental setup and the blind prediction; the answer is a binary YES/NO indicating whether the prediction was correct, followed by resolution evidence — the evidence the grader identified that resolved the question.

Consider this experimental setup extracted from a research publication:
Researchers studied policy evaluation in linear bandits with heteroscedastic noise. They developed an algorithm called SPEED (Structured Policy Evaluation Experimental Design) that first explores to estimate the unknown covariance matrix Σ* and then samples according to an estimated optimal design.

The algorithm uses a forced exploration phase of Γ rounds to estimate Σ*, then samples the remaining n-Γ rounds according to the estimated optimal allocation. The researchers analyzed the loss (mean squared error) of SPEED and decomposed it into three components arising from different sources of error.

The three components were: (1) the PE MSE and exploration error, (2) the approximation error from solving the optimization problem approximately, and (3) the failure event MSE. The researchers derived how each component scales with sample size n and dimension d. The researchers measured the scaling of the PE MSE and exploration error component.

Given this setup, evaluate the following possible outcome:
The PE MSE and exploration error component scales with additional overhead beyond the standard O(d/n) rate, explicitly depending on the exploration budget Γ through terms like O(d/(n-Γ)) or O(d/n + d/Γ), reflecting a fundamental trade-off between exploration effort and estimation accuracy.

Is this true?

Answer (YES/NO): NO